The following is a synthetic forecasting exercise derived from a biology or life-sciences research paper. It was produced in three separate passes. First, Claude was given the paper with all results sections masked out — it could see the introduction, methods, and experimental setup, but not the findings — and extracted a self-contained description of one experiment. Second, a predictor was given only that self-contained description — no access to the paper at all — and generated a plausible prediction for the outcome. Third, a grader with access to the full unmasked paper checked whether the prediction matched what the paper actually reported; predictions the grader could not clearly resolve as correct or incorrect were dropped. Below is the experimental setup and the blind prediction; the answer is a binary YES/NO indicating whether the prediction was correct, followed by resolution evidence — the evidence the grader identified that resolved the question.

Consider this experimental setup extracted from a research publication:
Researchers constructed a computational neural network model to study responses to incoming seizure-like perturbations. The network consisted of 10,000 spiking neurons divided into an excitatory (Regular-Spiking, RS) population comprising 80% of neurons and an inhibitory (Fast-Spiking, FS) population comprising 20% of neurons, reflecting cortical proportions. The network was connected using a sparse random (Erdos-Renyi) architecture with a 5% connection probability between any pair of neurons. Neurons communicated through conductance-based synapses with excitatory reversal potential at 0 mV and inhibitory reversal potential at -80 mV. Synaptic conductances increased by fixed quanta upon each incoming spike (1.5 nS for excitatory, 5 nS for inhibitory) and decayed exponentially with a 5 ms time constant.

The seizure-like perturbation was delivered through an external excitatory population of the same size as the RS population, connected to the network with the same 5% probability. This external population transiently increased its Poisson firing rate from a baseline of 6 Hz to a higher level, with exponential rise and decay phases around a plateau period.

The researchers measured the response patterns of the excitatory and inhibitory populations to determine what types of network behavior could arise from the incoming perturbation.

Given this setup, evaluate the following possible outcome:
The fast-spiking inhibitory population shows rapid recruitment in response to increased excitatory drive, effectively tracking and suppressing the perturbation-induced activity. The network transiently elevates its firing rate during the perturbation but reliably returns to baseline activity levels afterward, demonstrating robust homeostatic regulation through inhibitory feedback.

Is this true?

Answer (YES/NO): NO